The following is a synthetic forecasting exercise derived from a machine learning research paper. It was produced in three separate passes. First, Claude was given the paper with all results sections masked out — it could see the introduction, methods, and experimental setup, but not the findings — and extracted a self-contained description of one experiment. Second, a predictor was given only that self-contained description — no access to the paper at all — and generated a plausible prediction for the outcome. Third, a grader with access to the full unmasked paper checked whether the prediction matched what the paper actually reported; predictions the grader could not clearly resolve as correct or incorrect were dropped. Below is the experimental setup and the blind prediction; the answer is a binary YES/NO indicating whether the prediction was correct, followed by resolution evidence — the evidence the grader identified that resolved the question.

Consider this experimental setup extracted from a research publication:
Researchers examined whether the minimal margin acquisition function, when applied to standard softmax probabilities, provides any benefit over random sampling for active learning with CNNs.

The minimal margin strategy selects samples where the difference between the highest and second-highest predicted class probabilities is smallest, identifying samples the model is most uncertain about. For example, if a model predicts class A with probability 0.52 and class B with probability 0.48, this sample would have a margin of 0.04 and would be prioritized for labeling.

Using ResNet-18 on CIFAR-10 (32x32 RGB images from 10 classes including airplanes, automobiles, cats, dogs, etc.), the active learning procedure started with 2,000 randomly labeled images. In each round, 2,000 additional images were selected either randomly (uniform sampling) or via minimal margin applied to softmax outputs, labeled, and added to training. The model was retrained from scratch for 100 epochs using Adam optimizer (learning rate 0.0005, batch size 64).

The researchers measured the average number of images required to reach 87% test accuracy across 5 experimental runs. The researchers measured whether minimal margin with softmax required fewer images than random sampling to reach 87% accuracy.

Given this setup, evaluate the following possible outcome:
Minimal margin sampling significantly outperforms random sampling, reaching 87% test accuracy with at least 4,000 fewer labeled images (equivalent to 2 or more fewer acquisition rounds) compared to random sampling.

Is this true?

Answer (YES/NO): YES